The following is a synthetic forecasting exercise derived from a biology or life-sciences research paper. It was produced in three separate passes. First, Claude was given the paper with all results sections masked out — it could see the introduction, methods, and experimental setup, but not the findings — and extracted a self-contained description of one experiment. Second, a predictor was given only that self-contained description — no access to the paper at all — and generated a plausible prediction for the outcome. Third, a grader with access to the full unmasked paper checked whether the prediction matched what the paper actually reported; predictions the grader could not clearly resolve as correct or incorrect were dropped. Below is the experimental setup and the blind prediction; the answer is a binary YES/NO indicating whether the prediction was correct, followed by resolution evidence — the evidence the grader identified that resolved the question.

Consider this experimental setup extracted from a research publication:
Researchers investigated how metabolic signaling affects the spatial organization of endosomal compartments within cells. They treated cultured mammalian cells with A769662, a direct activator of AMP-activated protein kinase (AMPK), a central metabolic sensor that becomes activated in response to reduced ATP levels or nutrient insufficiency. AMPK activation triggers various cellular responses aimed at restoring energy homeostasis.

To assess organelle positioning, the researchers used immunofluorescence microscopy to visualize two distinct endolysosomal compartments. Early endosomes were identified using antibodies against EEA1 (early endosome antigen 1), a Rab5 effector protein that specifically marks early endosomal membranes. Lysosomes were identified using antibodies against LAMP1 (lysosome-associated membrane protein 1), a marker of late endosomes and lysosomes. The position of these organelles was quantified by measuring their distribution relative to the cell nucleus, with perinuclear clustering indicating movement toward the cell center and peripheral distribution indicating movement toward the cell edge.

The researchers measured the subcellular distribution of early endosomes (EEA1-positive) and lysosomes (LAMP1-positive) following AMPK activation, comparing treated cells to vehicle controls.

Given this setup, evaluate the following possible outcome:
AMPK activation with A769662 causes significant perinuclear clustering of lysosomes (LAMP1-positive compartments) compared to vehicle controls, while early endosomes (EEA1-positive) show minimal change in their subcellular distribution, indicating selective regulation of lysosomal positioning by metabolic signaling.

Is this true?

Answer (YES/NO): NO